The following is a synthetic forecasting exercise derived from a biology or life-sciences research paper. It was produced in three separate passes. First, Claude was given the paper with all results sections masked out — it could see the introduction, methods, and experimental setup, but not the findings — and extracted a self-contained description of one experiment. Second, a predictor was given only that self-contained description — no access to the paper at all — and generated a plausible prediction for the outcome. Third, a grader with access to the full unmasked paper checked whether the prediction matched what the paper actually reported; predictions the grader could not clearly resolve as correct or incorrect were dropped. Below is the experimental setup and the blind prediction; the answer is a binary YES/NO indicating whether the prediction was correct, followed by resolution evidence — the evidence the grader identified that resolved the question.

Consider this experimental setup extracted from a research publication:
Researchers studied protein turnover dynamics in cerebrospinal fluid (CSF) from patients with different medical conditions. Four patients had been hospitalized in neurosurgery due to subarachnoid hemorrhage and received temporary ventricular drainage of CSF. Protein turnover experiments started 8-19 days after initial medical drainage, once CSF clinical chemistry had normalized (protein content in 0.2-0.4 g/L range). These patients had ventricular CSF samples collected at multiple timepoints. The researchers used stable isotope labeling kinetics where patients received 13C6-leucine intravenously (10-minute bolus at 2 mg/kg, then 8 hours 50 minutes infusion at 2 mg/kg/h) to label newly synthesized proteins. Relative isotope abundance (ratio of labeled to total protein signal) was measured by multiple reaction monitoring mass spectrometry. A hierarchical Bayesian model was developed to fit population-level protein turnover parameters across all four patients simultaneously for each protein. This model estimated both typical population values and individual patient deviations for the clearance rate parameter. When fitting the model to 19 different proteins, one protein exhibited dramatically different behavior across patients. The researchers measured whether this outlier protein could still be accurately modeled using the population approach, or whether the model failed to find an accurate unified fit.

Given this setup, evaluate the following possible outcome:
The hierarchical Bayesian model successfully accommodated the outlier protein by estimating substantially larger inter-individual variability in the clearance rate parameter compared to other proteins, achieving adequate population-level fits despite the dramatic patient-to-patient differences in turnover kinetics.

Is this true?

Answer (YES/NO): NO